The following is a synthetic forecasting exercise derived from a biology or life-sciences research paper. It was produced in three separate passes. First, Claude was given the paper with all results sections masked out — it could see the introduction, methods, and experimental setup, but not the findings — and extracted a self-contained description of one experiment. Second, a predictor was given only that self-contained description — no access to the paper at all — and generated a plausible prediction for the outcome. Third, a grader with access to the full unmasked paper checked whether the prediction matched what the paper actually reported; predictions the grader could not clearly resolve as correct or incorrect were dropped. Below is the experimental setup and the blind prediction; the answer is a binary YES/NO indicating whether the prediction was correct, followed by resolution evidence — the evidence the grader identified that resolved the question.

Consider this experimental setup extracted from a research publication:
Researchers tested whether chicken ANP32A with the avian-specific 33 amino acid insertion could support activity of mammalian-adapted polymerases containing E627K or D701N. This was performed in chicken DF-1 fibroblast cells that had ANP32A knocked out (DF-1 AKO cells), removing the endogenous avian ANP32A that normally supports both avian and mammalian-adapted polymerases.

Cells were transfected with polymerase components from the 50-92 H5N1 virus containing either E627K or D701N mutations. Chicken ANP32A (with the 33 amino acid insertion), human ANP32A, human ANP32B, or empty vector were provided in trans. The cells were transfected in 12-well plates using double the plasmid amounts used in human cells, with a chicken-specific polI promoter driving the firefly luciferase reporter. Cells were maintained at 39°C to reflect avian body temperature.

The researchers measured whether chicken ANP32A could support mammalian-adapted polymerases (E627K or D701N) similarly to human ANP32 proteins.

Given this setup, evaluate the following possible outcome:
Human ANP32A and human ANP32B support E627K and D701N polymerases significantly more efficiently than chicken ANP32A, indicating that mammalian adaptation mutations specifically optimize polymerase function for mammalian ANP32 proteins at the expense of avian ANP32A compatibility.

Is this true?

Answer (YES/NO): YES